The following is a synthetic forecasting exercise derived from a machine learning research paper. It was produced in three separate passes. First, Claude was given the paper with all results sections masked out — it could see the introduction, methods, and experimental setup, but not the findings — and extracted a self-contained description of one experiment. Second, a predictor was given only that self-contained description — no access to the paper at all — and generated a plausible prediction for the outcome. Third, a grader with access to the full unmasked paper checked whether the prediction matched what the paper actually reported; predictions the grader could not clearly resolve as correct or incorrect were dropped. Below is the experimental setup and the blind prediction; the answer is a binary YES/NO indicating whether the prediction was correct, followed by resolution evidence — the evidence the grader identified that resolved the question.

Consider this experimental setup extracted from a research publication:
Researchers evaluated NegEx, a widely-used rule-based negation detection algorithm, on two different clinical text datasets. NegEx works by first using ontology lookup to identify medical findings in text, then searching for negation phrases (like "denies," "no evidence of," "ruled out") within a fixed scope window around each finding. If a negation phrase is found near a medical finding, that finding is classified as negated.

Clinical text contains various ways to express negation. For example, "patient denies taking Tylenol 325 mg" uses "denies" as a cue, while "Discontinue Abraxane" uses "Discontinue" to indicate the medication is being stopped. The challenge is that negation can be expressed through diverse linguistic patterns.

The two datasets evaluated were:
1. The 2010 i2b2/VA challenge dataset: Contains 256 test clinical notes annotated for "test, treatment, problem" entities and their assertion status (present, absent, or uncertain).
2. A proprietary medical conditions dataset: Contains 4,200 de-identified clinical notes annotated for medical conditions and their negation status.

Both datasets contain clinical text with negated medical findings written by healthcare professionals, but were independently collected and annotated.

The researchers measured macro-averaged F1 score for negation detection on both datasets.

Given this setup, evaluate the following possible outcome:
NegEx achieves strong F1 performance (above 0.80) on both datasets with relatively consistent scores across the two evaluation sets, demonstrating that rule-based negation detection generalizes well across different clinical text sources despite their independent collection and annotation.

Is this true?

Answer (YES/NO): NO